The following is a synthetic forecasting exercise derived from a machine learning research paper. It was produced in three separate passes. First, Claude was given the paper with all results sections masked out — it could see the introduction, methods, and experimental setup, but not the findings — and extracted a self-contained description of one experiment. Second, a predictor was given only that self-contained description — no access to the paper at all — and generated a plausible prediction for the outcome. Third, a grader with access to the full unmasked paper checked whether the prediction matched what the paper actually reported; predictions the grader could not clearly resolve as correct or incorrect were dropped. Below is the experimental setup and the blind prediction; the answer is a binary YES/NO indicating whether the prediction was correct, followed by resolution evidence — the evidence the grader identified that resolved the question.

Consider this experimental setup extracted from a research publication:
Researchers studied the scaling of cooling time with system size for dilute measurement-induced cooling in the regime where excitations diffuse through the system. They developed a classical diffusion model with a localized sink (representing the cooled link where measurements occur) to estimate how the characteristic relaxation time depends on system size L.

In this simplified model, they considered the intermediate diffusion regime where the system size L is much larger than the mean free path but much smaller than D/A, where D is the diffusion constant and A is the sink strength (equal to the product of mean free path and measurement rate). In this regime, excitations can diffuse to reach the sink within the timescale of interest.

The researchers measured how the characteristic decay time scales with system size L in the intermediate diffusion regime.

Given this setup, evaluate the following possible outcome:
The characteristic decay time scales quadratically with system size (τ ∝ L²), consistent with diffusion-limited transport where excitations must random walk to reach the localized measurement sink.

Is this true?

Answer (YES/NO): NO